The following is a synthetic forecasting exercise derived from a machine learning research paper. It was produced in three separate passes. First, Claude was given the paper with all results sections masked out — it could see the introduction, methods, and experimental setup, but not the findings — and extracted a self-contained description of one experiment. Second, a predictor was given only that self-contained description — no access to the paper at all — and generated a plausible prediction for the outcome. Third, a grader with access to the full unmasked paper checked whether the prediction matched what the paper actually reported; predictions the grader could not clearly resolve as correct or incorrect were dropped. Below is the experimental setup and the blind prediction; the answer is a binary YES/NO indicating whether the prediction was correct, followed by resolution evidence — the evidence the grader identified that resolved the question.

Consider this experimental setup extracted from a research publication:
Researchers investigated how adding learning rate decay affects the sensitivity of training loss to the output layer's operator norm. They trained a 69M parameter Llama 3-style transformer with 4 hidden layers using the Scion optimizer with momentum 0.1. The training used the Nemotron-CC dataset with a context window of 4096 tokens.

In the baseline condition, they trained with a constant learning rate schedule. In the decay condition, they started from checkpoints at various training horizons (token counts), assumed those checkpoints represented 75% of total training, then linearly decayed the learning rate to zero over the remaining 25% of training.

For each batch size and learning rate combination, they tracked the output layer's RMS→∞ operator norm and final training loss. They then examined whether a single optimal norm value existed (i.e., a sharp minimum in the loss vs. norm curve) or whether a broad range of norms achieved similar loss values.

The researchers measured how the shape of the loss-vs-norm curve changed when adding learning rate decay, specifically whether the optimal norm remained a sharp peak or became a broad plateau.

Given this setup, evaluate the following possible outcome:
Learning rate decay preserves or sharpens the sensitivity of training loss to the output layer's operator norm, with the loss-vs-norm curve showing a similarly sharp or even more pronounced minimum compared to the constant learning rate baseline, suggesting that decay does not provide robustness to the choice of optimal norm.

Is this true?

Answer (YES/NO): NO